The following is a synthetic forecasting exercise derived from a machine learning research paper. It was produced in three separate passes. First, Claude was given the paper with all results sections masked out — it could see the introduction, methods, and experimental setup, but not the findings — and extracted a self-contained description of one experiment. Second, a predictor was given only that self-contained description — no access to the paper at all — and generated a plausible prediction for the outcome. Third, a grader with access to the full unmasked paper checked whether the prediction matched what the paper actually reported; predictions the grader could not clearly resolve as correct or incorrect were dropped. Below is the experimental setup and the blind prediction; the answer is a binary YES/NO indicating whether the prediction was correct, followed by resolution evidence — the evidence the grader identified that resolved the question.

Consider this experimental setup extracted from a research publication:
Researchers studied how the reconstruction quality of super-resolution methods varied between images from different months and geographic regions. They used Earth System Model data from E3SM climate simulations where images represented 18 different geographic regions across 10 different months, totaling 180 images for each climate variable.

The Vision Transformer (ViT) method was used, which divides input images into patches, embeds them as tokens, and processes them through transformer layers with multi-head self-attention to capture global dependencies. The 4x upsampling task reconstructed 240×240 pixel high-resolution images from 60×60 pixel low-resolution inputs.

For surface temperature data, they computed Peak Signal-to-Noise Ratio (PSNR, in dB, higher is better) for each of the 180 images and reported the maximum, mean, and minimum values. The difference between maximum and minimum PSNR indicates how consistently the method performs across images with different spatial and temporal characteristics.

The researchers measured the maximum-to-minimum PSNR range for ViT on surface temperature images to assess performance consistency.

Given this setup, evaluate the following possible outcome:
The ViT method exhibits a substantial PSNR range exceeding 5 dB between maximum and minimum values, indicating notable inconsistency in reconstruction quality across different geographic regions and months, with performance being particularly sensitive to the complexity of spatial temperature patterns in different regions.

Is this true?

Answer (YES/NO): YES